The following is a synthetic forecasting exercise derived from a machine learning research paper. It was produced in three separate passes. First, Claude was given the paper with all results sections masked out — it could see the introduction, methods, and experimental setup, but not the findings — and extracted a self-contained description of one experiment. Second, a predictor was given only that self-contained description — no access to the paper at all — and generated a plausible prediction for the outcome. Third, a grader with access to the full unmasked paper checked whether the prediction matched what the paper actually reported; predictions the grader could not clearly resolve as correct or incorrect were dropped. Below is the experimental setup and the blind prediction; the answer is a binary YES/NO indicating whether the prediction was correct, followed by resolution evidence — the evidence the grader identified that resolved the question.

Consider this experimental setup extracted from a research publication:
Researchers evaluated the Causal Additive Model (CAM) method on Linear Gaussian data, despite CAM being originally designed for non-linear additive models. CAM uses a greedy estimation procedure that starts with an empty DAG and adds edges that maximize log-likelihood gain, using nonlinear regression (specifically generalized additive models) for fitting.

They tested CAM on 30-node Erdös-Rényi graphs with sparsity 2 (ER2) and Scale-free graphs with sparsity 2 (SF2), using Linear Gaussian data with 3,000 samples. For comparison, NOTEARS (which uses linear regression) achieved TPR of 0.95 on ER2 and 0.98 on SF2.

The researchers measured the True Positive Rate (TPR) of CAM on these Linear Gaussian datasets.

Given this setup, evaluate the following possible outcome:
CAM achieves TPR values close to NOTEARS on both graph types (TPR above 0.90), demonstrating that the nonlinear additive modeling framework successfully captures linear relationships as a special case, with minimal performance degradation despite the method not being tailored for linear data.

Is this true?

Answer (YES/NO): NO